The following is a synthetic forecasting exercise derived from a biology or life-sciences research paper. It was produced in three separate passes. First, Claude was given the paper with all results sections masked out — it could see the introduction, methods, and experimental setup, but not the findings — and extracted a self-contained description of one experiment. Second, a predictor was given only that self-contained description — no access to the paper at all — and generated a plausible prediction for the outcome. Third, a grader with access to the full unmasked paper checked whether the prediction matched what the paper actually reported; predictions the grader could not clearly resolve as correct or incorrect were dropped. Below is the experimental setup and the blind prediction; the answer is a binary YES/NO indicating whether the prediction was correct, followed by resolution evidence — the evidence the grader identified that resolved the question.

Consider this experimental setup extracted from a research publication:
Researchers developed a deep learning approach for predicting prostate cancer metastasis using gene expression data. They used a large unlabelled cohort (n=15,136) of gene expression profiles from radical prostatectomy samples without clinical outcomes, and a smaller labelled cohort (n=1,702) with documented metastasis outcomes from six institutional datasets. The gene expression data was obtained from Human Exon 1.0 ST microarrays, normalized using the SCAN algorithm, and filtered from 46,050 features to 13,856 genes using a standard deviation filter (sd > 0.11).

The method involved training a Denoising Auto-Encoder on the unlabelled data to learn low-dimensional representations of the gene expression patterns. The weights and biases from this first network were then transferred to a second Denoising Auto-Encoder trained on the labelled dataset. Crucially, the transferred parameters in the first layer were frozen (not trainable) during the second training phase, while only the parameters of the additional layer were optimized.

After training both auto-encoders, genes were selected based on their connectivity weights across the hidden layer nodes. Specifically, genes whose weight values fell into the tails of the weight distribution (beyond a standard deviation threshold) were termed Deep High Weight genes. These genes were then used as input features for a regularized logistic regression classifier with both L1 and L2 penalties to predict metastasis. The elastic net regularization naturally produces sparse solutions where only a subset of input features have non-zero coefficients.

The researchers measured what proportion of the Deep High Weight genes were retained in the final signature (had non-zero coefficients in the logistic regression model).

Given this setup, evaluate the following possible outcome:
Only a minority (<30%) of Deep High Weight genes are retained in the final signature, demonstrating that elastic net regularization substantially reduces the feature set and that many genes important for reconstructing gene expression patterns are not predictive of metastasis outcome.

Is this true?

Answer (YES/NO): YES